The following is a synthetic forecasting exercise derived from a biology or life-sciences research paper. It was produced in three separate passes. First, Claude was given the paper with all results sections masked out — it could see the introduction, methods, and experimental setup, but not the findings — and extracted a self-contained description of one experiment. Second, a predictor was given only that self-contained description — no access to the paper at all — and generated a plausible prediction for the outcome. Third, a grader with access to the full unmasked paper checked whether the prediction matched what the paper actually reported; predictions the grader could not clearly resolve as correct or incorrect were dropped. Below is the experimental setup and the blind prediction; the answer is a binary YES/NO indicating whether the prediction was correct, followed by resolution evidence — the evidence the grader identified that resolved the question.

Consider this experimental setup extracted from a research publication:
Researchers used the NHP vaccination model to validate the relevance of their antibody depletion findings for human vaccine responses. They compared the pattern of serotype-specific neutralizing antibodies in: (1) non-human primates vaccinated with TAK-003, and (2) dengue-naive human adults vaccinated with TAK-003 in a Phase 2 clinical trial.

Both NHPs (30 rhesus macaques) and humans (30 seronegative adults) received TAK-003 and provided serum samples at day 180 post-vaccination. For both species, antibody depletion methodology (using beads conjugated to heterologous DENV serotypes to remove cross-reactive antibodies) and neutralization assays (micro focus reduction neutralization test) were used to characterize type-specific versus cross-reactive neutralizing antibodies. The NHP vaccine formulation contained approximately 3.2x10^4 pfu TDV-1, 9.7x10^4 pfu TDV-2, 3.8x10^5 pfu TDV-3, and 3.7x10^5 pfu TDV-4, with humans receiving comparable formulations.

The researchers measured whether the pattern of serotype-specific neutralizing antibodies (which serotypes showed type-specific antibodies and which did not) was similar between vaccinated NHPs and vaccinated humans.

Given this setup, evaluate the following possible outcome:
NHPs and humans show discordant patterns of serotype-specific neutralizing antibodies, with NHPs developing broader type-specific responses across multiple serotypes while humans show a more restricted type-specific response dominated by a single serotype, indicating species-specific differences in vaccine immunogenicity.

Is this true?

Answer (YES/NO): NO